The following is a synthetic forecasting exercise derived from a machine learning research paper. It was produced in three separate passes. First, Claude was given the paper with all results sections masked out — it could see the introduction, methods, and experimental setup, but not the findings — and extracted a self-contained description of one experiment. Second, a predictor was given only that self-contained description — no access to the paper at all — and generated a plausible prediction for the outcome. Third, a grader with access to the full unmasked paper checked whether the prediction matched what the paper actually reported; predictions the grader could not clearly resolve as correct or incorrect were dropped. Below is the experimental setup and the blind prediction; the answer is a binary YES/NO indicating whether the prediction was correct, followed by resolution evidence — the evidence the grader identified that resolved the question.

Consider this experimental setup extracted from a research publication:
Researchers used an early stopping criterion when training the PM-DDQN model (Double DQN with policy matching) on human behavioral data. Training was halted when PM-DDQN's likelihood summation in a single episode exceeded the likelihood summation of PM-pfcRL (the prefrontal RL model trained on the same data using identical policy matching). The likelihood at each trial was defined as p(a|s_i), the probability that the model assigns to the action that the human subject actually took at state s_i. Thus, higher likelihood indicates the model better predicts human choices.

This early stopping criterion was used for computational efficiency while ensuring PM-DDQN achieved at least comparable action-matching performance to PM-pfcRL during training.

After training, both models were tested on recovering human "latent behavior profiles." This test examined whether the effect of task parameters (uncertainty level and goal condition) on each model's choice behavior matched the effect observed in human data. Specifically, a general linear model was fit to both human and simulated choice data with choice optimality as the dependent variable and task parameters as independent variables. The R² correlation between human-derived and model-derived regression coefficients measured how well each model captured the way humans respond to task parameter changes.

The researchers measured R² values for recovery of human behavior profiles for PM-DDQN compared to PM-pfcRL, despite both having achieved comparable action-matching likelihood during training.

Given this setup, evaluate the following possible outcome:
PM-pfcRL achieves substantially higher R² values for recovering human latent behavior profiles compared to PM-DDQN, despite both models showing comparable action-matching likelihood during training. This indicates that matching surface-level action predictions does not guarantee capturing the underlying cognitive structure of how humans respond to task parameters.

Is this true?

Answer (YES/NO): YES